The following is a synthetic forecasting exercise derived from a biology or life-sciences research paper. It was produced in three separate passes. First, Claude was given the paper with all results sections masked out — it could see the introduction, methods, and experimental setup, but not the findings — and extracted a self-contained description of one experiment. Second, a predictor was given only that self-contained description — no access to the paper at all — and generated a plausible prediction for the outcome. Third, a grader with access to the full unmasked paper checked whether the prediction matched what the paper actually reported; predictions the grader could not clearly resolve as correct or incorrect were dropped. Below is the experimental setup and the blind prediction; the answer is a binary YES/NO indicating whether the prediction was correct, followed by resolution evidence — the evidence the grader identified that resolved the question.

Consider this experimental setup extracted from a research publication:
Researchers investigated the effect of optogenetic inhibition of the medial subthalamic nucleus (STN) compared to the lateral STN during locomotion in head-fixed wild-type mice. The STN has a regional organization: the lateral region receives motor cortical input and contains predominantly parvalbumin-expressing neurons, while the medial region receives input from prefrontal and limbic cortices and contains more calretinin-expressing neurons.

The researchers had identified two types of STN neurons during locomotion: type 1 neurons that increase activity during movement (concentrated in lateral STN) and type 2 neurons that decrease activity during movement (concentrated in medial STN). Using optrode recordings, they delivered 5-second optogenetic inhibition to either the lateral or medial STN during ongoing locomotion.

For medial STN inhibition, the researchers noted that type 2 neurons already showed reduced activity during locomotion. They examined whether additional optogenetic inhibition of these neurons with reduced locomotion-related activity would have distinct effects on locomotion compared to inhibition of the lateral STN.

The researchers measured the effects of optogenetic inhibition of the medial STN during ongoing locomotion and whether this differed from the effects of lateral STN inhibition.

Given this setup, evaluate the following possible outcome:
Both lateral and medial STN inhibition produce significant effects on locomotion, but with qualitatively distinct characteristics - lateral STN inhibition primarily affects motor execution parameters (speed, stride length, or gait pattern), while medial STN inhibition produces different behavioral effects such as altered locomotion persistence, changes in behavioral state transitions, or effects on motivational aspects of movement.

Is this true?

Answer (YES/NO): NO